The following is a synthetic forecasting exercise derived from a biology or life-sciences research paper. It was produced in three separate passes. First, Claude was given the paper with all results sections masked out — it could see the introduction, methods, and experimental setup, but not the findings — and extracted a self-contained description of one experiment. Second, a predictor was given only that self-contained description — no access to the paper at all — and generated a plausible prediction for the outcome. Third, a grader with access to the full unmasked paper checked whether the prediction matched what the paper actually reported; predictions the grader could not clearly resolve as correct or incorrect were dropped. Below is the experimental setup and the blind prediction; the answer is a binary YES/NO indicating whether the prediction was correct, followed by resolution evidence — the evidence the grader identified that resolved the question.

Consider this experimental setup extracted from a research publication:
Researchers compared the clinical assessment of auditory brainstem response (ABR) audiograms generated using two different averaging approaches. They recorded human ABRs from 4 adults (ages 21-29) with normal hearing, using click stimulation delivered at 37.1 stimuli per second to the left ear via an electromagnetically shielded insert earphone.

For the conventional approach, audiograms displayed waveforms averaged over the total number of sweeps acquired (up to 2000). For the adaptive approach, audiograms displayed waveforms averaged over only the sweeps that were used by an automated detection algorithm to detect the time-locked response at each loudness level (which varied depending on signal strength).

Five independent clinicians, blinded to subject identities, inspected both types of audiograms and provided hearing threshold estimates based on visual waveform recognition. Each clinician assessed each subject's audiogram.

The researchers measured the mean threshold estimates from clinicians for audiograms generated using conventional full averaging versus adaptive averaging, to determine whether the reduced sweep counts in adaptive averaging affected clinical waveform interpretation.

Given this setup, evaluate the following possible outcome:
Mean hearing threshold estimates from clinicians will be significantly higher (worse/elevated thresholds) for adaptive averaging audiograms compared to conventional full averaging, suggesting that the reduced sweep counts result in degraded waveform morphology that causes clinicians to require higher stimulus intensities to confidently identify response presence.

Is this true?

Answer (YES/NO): NO